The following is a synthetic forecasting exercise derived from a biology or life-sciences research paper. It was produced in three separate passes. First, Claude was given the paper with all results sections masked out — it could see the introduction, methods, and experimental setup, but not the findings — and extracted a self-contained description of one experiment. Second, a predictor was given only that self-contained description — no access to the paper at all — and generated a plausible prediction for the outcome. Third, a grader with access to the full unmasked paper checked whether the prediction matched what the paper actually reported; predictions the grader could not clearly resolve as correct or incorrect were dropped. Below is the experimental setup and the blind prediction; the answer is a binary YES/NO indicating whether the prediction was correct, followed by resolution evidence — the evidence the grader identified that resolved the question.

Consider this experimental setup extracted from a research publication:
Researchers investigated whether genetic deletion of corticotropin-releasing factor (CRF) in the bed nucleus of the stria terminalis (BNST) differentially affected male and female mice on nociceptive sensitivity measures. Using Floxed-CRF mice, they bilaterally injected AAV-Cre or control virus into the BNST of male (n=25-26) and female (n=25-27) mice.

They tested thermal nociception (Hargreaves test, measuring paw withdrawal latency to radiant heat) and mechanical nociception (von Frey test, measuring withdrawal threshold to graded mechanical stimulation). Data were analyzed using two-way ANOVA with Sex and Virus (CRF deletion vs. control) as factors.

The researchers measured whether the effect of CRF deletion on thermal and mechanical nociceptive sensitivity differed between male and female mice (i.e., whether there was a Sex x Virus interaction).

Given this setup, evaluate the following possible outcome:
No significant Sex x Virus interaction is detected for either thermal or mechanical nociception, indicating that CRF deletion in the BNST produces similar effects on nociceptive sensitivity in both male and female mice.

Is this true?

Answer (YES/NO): YES